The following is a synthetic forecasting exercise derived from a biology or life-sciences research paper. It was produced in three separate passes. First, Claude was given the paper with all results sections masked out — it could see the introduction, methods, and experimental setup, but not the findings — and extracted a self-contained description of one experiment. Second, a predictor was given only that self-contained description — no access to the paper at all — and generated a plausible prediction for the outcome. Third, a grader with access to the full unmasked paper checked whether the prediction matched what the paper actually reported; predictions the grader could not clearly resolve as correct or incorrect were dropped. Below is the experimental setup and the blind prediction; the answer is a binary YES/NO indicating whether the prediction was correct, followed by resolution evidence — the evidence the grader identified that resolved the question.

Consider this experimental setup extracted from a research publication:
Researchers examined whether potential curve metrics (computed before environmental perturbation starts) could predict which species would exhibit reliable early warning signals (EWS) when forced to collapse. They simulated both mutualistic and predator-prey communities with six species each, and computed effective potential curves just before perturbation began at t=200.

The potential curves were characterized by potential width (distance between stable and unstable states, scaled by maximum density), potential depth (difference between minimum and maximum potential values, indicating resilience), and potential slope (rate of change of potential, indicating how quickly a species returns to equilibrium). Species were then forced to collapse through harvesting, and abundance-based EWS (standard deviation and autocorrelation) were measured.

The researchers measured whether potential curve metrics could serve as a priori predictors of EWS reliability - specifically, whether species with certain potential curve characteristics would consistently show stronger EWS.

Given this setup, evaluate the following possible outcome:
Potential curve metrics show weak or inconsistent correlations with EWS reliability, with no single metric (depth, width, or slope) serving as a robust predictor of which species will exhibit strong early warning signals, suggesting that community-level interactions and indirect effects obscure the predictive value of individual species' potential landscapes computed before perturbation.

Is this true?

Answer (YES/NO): NO